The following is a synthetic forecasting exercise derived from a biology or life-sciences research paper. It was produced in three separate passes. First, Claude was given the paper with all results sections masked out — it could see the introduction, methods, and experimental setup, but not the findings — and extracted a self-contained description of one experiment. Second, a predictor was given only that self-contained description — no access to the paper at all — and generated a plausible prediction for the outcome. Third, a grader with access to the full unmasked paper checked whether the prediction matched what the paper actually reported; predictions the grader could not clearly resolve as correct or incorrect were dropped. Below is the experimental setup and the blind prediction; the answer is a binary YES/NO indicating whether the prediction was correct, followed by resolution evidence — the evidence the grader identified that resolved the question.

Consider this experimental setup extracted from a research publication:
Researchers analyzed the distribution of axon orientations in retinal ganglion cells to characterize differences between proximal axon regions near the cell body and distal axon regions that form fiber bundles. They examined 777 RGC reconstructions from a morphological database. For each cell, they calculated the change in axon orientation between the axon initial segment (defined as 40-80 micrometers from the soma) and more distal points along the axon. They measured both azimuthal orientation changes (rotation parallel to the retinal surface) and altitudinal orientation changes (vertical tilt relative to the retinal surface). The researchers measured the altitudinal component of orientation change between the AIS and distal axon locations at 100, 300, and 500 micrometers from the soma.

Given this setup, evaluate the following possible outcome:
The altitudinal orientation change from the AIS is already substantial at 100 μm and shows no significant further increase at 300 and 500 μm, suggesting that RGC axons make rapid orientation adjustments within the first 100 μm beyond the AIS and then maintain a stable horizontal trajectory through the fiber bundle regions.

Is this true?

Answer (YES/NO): NO